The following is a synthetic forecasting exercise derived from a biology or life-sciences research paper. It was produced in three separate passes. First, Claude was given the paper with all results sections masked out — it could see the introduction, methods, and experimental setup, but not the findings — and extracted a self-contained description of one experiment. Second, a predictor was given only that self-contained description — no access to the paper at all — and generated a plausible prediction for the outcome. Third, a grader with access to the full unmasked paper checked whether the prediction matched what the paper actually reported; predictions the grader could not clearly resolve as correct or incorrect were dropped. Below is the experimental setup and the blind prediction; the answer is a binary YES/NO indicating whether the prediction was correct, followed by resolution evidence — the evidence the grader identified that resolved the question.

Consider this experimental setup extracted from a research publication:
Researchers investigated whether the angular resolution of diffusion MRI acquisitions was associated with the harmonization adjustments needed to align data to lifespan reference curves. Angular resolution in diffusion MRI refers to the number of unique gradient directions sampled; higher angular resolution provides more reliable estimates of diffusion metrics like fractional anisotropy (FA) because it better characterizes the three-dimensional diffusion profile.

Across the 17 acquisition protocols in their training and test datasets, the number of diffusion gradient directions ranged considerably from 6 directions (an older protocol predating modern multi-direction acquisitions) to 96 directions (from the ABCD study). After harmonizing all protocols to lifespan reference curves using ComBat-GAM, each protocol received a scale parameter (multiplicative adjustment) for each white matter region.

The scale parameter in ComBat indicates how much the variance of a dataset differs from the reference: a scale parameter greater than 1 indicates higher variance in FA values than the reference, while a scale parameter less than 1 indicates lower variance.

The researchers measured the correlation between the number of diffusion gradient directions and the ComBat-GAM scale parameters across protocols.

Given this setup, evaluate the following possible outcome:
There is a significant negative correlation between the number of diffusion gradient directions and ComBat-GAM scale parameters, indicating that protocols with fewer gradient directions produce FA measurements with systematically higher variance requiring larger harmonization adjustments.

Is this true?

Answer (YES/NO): NO